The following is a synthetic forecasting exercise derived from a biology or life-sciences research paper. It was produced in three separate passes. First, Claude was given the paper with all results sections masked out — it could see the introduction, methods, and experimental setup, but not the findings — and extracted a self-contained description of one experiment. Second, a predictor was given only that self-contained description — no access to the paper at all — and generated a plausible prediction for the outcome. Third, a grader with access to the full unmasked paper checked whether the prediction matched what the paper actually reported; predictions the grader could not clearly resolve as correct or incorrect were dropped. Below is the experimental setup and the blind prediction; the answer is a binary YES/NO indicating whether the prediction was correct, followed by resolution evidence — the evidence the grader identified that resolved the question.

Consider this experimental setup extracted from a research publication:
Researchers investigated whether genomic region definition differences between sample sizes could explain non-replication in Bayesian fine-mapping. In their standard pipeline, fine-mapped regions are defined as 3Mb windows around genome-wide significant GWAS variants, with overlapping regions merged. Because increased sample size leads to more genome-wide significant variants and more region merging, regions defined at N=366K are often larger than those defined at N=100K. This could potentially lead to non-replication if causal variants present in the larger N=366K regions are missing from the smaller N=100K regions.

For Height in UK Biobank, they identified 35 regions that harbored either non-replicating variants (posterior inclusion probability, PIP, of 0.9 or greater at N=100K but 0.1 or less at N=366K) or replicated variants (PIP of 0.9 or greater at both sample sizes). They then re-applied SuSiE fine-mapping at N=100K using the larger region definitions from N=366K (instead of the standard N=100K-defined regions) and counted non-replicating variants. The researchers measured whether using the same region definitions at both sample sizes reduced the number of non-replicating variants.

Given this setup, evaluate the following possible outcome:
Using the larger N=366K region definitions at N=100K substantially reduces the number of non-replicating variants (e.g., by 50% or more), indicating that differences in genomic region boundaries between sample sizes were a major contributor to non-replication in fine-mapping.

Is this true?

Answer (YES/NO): NO